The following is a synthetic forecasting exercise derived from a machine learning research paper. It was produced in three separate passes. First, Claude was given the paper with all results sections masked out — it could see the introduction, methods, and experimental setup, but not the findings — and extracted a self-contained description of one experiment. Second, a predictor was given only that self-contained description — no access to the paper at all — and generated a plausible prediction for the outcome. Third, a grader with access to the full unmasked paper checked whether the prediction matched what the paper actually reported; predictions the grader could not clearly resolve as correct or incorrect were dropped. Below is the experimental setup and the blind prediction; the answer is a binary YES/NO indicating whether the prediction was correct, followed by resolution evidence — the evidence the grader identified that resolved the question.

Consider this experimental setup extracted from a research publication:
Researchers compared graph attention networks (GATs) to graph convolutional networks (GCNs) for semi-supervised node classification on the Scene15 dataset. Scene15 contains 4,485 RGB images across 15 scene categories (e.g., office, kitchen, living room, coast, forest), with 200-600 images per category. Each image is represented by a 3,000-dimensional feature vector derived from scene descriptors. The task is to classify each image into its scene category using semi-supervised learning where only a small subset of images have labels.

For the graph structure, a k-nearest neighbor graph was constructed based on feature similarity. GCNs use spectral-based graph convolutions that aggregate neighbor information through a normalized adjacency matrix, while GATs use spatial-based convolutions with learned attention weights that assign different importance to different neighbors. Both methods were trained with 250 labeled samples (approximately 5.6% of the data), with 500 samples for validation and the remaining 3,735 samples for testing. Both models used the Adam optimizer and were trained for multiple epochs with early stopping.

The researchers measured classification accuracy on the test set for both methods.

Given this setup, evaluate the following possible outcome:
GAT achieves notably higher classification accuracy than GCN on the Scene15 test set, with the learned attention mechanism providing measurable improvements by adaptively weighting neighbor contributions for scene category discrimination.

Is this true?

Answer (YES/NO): YES